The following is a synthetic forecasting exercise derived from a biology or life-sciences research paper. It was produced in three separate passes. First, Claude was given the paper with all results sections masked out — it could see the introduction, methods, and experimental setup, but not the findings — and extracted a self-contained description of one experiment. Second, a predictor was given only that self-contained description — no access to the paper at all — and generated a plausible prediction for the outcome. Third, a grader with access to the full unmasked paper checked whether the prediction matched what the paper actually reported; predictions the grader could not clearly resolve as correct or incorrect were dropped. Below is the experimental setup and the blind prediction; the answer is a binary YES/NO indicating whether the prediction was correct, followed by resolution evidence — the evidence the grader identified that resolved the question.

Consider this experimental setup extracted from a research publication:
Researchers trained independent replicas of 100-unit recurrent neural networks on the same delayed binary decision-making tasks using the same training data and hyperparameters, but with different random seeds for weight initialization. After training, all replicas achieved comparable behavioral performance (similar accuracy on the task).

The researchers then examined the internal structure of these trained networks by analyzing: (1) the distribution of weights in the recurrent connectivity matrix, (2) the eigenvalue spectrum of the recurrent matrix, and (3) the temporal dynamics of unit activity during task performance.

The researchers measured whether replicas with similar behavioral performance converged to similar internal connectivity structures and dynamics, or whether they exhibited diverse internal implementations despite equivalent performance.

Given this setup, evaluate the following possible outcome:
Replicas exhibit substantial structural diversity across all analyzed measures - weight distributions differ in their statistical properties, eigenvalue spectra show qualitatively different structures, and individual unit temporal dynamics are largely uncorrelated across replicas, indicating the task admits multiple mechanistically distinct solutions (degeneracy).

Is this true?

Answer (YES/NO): YES